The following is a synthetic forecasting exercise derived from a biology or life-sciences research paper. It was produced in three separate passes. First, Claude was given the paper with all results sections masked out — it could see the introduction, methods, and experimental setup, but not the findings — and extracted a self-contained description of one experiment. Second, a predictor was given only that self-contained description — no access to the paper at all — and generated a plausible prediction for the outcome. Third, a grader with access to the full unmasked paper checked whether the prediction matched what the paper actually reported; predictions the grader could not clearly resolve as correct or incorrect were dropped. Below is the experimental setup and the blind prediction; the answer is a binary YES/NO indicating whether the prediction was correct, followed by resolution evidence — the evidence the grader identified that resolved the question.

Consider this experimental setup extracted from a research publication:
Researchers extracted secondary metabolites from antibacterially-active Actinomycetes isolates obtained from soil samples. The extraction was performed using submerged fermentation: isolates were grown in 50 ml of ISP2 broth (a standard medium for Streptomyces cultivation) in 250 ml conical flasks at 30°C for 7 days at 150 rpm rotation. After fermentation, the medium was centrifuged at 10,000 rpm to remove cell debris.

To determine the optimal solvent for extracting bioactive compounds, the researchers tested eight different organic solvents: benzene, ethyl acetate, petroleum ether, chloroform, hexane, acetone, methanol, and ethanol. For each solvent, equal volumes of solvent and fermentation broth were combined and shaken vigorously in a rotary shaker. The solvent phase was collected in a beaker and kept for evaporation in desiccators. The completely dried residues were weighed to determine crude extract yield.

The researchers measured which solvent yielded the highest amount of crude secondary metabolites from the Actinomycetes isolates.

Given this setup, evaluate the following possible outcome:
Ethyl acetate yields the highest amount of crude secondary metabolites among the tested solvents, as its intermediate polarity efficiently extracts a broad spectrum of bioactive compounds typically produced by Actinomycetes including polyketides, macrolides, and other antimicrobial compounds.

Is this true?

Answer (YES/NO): YES